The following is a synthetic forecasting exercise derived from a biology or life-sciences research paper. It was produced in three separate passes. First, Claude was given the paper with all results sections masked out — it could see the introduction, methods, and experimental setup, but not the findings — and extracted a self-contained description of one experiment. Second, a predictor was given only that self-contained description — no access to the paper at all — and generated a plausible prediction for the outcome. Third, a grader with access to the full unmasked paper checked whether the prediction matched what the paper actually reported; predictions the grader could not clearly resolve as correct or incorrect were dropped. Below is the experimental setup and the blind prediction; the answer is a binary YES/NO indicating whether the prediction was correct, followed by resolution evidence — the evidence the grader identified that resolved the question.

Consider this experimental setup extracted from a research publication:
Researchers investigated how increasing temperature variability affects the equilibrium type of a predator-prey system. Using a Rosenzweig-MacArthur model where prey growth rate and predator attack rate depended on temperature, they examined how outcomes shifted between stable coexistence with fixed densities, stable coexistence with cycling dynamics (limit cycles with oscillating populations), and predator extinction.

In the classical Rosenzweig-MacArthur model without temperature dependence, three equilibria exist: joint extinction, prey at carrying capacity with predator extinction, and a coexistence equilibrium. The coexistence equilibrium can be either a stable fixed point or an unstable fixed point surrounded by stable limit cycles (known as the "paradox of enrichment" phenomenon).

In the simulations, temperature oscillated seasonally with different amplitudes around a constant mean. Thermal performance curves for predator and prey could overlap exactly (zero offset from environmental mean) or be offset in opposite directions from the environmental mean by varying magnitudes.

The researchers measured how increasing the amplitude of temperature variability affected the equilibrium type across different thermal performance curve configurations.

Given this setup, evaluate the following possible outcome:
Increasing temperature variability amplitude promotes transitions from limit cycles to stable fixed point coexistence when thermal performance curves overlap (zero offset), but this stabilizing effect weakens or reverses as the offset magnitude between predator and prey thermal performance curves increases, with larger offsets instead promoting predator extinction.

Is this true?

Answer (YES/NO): NO